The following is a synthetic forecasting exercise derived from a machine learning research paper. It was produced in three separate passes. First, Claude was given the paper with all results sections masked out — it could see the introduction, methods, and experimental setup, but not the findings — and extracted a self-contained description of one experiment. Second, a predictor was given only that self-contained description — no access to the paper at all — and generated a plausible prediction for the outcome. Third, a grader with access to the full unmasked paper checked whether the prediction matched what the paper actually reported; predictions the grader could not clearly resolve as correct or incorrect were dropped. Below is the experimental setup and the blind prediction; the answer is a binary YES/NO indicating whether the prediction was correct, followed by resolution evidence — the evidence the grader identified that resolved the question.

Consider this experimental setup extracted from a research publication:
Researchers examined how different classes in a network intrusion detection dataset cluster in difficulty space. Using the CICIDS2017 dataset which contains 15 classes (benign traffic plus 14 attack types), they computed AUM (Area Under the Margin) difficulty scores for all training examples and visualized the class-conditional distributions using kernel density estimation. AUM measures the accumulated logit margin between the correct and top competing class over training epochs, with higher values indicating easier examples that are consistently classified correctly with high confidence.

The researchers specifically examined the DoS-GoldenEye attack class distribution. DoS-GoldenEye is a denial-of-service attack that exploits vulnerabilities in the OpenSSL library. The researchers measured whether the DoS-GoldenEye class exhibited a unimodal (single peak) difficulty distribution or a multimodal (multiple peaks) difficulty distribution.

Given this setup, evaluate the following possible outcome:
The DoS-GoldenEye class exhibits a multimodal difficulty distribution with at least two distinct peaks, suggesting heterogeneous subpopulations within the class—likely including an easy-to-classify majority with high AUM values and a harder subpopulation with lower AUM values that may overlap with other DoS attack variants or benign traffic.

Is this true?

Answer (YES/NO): YES